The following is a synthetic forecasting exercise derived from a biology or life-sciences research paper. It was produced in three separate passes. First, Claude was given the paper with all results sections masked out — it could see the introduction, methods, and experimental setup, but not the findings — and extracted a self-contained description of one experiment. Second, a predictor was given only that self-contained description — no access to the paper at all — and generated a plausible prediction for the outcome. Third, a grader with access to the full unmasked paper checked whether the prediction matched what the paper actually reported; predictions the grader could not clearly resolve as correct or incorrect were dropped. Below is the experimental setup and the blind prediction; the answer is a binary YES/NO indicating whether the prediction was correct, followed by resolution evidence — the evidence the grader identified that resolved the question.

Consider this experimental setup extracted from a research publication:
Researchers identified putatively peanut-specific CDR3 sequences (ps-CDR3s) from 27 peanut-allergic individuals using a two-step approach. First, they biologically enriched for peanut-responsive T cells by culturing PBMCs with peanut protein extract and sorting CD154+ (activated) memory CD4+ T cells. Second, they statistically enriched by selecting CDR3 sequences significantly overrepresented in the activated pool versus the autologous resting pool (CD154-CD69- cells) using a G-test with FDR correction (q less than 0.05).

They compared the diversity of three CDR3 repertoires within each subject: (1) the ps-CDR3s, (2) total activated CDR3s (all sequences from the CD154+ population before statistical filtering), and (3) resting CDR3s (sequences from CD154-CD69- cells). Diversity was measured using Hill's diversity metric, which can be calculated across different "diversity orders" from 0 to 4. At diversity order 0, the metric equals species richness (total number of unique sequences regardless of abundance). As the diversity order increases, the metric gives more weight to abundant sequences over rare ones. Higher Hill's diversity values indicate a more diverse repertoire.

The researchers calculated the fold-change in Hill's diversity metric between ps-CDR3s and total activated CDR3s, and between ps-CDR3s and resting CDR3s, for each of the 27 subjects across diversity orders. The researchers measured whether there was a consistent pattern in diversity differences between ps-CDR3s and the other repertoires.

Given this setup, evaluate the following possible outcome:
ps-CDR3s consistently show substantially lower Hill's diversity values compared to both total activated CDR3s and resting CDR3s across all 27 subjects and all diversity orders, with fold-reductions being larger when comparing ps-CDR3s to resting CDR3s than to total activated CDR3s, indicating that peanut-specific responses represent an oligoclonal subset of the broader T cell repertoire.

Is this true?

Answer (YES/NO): NO